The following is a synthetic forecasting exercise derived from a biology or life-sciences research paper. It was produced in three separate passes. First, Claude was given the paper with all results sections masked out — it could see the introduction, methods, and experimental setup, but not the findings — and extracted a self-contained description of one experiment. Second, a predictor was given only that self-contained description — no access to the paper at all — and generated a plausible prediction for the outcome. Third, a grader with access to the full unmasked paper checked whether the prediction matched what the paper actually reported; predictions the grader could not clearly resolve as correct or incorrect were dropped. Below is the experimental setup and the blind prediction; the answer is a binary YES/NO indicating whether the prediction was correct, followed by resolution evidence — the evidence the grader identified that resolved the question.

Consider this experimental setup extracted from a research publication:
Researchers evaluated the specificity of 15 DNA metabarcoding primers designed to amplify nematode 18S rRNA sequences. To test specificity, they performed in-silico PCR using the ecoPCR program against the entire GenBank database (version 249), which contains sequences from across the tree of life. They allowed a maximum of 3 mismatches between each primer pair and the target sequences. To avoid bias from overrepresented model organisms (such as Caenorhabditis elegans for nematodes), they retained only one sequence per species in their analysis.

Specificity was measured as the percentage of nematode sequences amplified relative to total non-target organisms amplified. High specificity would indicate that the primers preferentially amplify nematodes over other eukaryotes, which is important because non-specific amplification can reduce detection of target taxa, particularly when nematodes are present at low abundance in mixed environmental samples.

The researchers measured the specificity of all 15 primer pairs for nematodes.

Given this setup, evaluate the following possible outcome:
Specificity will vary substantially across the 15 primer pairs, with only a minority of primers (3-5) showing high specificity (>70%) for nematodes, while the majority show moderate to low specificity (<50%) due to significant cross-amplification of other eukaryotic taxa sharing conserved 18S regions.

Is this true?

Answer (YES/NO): NO